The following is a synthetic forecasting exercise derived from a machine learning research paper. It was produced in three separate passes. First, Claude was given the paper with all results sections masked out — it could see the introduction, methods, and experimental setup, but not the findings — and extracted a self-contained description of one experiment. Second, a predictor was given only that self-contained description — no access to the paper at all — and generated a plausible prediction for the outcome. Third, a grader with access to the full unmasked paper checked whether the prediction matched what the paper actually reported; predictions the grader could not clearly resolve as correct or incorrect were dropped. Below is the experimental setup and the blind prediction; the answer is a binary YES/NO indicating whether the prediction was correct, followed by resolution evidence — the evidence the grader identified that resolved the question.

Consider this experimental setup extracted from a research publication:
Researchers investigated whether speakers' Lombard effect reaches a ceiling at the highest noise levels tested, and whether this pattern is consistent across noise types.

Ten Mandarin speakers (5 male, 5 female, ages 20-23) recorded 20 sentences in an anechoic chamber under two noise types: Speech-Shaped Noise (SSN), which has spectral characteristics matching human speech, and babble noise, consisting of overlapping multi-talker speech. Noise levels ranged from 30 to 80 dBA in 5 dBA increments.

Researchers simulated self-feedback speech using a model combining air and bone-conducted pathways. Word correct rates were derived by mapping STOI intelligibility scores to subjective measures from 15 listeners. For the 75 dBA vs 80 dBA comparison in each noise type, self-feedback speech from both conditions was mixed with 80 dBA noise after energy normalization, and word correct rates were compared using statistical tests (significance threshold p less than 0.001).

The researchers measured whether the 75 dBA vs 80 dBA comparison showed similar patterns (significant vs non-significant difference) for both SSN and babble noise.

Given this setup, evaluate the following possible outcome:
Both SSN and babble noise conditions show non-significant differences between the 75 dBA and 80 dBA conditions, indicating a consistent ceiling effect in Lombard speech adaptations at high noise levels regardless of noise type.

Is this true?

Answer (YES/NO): YES